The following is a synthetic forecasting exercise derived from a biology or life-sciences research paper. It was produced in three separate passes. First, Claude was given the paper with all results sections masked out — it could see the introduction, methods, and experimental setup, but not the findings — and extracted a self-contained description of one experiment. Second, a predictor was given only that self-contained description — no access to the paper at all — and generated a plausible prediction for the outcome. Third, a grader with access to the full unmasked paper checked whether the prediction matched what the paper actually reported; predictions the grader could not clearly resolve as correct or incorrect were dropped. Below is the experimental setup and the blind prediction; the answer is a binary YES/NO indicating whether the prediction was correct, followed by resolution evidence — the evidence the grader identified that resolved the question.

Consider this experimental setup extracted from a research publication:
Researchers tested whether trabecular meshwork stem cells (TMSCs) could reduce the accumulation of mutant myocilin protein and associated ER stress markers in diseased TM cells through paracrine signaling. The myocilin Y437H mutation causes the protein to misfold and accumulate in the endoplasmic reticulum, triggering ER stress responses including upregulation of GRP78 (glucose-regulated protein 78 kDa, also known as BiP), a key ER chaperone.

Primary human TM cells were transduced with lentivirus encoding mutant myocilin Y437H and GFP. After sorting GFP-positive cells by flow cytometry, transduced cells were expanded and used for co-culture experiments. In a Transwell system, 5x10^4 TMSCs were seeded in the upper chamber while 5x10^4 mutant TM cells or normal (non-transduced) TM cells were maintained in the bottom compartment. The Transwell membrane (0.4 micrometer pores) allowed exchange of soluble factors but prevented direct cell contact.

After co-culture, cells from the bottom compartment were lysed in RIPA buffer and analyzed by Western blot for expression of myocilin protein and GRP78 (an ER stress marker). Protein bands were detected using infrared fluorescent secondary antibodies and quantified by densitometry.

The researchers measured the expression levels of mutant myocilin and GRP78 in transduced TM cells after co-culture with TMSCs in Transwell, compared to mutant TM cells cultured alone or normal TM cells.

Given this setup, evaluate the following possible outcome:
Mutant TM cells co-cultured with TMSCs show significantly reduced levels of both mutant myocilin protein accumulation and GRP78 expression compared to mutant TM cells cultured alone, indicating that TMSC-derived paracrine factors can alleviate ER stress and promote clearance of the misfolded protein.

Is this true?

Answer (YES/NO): NO